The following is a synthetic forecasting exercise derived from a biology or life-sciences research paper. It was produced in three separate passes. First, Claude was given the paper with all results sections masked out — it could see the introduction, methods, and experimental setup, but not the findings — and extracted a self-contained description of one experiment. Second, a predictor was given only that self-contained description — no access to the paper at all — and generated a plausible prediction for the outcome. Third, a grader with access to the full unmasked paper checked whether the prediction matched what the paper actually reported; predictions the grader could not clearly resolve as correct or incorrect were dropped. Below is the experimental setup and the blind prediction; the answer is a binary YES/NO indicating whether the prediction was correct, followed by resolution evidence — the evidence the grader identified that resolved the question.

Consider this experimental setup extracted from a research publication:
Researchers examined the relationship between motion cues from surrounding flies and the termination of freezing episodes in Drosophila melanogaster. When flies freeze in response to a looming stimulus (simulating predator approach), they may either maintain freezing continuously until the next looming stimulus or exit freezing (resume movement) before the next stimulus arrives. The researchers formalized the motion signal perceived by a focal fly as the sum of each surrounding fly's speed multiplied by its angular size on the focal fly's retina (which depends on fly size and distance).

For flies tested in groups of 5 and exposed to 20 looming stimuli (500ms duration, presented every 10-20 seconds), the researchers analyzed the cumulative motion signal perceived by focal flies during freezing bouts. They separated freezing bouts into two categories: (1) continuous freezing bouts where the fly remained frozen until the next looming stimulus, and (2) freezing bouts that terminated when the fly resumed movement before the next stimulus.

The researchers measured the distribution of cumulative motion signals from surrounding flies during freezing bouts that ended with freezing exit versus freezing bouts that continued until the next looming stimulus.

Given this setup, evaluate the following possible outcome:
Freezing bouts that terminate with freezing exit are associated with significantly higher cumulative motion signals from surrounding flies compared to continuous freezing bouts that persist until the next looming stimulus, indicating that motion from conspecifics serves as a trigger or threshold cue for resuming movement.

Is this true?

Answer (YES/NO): YES